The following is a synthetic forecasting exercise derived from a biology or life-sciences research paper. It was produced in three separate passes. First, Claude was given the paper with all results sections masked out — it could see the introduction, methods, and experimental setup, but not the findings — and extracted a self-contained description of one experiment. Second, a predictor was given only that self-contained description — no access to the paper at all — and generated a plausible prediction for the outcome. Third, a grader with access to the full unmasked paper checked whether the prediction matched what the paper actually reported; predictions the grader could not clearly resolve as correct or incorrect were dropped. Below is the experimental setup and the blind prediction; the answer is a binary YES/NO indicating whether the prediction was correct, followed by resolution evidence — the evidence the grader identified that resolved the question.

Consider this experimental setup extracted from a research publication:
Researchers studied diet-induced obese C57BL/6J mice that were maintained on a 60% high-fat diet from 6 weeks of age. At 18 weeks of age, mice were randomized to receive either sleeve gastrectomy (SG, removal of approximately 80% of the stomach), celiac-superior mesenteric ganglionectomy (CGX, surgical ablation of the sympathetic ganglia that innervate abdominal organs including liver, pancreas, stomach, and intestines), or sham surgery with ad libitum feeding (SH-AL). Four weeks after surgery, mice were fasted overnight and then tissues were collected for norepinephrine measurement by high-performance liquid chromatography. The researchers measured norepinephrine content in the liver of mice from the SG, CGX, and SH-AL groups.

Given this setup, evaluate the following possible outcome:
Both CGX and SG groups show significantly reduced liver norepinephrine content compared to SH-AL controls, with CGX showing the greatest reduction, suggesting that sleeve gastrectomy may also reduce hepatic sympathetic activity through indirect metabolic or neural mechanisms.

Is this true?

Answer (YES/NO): YES